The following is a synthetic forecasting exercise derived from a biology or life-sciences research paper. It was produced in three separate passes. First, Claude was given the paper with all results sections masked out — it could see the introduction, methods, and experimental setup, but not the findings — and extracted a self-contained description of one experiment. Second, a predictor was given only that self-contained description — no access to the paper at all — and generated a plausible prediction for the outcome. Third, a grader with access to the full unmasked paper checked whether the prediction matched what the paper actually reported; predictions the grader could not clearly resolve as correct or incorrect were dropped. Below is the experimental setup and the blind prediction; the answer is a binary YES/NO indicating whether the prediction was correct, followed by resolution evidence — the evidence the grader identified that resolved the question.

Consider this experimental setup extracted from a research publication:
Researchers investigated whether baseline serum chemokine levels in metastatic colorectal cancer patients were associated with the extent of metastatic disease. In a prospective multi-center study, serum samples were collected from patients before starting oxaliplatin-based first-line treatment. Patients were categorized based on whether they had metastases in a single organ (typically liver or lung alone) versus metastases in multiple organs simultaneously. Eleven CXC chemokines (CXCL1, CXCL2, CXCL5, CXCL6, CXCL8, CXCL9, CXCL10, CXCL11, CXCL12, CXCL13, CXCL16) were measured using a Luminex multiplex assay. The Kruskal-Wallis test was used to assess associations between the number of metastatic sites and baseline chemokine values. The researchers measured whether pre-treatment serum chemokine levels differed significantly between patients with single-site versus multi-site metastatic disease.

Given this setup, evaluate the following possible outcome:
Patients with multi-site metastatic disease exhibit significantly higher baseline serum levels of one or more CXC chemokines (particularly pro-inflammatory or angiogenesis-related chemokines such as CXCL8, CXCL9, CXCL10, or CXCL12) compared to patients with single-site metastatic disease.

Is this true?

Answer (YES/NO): YES